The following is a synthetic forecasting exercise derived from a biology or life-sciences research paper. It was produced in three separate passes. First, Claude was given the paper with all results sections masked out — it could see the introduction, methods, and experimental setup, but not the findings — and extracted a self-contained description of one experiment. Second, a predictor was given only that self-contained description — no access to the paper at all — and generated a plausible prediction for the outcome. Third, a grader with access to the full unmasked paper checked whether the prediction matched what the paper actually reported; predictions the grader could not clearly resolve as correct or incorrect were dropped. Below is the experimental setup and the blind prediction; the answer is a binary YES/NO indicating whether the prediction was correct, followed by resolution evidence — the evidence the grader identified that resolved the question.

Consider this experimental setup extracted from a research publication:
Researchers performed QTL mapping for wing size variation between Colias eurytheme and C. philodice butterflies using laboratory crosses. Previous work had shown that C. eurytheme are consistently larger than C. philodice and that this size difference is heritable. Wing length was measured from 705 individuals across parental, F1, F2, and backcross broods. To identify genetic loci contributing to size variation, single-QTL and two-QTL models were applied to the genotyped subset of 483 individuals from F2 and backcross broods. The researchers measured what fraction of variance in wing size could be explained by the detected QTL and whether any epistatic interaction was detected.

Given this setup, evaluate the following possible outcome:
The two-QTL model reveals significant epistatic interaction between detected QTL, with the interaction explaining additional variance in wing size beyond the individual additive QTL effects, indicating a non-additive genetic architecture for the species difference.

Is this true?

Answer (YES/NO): NO